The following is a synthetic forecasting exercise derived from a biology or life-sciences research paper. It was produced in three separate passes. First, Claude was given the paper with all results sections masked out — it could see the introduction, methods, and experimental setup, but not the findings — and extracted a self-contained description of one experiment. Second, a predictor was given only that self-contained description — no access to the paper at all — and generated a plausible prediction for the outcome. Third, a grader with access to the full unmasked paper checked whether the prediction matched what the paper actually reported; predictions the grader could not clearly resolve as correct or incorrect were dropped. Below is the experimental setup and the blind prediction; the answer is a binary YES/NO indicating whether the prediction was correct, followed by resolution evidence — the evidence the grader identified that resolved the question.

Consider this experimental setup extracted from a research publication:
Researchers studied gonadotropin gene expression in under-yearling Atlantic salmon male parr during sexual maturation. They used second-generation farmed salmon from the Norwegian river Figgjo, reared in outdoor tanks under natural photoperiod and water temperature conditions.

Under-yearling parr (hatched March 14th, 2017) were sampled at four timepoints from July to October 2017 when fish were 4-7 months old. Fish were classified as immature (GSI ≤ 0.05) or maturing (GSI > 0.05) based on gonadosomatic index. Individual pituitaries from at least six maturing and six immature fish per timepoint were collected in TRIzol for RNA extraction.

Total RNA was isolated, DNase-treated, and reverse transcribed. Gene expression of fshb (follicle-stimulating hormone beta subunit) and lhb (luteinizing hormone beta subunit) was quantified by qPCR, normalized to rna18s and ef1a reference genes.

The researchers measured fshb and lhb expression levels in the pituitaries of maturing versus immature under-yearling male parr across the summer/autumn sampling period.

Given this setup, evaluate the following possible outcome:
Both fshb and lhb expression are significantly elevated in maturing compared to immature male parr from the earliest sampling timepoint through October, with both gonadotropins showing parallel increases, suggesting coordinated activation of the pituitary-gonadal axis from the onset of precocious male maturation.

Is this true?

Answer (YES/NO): NO